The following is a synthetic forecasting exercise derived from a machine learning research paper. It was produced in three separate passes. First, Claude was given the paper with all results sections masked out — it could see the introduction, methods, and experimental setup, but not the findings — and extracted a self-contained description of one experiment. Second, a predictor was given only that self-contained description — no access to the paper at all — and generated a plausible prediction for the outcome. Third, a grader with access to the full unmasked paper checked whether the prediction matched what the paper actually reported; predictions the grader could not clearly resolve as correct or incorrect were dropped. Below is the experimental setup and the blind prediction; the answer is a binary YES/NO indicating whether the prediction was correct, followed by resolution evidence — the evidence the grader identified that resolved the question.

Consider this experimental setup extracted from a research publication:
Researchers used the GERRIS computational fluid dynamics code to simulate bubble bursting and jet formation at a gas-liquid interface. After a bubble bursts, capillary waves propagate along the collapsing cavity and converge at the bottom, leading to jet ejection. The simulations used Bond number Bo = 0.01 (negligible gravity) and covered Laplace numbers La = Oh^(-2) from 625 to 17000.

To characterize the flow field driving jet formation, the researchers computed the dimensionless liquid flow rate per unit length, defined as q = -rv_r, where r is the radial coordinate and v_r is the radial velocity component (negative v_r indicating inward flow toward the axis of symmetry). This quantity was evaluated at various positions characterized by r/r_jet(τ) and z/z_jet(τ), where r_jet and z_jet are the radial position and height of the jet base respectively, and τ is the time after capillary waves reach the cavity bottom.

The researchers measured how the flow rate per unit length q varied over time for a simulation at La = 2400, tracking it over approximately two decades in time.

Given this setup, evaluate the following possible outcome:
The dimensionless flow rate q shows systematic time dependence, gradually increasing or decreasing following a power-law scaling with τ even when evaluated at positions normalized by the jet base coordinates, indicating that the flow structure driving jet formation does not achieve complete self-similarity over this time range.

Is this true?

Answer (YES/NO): NO